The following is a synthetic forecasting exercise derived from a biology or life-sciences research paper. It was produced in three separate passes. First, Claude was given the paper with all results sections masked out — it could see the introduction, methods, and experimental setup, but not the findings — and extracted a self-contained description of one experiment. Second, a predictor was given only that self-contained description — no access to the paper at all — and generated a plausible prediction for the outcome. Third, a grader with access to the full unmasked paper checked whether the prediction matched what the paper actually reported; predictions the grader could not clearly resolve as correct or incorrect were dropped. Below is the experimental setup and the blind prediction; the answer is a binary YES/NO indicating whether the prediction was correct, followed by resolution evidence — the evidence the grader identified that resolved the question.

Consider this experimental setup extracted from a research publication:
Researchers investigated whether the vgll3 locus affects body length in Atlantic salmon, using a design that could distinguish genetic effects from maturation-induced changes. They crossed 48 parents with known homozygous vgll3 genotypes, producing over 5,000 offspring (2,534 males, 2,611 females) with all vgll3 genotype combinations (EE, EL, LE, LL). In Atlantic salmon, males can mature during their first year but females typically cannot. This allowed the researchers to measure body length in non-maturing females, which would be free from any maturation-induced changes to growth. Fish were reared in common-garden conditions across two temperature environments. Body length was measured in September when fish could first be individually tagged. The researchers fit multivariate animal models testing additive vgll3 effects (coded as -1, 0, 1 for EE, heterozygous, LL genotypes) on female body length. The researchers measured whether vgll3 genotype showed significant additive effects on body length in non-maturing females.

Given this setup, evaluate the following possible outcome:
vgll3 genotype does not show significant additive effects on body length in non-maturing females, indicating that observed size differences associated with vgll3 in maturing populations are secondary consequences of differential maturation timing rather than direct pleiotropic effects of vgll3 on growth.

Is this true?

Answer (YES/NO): YES